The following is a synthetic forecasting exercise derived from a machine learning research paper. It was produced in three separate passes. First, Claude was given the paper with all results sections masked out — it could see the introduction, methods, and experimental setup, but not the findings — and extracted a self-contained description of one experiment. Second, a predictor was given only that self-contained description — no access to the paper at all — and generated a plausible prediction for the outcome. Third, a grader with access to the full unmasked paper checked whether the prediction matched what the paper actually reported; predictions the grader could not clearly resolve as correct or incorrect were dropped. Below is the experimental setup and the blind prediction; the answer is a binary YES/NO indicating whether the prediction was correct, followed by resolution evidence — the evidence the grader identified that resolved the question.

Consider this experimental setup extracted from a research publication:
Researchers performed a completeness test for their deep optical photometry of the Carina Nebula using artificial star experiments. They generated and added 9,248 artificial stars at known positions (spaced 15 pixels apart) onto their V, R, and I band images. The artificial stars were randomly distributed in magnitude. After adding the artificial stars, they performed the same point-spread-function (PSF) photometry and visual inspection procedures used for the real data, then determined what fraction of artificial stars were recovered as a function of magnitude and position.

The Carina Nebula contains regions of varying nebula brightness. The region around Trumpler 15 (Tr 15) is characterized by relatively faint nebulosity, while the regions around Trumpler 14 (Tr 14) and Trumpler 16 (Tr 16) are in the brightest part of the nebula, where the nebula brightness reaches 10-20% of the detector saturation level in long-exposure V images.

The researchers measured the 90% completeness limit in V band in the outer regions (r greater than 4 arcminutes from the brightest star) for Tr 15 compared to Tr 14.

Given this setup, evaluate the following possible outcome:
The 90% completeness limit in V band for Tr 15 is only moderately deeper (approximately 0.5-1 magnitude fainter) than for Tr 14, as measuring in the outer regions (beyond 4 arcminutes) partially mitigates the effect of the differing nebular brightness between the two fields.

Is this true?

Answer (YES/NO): NO